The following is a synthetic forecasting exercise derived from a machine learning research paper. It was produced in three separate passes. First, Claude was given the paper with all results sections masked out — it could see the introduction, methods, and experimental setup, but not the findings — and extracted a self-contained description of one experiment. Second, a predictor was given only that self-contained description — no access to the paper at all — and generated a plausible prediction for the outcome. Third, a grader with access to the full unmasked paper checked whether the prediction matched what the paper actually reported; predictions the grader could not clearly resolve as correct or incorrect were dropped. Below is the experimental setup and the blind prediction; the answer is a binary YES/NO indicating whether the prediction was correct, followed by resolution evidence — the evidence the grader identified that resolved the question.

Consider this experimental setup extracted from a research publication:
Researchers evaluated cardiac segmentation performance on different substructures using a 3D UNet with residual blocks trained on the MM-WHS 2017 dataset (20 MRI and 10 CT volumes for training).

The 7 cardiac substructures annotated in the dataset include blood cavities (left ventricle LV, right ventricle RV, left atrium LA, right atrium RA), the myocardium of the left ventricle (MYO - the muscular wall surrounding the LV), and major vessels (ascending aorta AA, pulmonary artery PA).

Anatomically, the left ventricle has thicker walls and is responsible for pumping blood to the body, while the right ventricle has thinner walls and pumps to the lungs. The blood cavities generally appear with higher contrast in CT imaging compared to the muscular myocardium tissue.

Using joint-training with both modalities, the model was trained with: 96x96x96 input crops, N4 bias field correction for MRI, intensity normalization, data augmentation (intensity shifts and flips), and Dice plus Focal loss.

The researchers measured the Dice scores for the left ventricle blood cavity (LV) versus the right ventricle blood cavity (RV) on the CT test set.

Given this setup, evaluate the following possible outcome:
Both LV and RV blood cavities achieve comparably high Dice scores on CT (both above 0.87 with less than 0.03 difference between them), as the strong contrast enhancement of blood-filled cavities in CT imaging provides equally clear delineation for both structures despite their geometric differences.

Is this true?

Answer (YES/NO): NO